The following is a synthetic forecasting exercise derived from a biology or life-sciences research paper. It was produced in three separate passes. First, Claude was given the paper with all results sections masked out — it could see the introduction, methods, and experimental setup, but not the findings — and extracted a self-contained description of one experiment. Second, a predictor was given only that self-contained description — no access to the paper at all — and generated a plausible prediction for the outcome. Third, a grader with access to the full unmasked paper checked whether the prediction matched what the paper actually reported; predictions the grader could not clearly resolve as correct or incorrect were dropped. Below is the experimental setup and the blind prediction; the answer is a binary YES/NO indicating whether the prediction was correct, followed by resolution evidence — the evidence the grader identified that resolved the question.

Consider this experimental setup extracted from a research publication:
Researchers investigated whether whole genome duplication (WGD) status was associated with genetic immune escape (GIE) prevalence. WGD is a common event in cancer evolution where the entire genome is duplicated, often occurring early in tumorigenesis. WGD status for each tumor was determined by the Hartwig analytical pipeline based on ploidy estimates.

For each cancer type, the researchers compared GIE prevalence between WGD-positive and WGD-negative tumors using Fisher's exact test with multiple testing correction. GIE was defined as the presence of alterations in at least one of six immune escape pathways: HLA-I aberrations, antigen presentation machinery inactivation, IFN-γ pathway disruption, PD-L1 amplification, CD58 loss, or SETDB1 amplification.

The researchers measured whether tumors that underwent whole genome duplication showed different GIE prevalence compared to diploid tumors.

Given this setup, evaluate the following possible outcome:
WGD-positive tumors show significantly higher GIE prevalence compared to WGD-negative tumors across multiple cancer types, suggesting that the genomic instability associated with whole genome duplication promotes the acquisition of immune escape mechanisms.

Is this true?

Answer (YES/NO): NO